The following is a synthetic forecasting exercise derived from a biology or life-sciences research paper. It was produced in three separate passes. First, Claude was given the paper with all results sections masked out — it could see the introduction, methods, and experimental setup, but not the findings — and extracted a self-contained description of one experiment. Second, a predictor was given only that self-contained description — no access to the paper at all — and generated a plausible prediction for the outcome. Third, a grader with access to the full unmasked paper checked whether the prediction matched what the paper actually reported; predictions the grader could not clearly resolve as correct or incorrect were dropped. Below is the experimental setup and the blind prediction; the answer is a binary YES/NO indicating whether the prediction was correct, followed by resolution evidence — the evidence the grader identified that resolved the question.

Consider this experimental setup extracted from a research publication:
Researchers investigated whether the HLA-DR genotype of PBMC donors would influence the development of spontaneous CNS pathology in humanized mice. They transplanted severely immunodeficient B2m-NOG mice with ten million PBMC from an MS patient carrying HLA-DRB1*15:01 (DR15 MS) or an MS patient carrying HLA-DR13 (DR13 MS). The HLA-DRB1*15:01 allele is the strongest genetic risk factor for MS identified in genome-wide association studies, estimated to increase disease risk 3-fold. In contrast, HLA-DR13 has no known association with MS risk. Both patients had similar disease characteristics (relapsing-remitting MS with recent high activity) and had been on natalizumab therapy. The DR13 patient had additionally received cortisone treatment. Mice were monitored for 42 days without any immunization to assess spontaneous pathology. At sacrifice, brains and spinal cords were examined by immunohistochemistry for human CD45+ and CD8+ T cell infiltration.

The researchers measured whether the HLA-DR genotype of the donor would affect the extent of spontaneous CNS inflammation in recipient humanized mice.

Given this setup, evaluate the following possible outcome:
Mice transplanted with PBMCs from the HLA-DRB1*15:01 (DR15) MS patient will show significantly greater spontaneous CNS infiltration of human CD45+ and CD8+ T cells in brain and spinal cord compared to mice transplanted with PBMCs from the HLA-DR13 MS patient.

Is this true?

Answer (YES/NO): YES